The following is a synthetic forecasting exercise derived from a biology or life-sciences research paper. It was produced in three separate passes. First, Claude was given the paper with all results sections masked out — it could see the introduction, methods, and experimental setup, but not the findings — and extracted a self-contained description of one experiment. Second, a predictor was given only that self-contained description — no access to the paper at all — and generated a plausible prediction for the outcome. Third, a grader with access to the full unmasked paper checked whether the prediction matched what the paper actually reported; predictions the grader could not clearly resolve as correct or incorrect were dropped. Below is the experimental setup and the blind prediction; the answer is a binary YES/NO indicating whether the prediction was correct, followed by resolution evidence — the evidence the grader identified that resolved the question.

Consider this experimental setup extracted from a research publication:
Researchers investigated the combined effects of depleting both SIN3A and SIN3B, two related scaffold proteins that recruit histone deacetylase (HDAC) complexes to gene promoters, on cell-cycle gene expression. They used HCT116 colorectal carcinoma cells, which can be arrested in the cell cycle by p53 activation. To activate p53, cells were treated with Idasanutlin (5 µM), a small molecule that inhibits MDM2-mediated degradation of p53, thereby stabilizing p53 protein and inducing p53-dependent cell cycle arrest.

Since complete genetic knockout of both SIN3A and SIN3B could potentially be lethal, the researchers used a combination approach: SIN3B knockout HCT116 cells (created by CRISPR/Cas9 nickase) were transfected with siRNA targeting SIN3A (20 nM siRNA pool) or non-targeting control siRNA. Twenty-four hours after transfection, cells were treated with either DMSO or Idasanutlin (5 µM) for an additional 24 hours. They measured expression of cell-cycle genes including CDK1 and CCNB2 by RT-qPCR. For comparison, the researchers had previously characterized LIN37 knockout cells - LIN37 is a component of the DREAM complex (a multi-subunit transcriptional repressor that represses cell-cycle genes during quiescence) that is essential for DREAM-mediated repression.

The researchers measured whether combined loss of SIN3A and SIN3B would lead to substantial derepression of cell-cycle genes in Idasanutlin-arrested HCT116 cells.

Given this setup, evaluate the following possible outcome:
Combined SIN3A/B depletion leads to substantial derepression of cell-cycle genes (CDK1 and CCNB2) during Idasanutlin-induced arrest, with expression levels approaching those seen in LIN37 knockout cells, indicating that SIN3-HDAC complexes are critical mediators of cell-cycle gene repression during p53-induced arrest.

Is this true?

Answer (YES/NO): NO